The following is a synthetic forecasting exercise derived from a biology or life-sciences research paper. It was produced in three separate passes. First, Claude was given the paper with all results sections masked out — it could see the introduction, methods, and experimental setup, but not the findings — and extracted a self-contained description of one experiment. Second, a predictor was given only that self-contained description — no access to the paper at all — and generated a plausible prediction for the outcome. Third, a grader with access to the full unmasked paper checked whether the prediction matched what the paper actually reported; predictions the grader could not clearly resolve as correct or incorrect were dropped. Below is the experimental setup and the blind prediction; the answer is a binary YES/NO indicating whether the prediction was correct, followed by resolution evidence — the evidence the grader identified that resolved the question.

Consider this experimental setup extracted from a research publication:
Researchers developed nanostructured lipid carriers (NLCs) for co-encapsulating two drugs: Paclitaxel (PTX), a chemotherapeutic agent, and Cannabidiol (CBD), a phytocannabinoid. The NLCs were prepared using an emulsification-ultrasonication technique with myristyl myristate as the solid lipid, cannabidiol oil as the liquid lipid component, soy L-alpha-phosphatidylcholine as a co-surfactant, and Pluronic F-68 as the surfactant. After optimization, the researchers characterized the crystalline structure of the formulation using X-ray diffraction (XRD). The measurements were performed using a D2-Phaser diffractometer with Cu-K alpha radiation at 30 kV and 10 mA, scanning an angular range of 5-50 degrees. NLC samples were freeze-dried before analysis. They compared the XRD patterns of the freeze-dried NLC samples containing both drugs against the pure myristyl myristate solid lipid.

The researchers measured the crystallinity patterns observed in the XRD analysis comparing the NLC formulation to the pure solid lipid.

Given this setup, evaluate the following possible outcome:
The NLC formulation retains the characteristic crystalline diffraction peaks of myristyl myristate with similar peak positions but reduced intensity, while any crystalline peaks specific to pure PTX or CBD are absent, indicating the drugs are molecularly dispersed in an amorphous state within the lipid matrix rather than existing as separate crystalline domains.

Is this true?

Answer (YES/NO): YES